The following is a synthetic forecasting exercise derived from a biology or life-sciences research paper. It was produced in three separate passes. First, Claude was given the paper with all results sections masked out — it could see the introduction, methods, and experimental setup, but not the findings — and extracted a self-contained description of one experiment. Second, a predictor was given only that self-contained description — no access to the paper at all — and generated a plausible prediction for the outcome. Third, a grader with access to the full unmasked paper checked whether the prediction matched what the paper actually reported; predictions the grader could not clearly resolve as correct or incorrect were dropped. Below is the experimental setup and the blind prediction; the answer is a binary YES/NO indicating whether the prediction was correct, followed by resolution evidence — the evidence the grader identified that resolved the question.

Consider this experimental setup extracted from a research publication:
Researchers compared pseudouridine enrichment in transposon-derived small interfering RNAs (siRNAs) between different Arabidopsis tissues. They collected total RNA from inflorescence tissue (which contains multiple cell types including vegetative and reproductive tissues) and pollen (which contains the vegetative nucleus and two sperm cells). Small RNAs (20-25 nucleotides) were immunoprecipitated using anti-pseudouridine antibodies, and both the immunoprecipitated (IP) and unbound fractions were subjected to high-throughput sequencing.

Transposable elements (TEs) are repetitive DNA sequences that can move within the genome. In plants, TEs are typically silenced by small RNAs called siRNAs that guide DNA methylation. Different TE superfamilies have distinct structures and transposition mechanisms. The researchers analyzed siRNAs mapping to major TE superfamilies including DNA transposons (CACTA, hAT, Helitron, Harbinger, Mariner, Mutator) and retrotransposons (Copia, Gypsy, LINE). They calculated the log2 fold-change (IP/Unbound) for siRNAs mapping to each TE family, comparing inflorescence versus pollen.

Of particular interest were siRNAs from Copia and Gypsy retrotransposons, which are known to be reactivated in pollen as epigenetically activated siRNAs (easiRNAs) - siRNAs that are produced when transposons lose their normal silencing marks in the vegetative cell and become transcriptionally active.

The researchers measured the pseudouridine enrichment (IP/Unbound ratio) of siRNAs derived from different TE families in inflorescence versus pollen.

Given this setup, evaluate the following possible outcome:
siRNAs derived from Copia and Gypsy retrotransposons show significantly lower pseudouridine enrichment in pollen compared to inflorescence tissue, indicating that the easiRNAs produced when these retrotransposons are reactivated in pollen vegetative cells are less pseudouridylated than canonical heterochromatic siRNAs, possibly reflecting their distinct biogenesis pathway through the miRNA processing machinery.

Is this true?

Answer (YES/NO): NO